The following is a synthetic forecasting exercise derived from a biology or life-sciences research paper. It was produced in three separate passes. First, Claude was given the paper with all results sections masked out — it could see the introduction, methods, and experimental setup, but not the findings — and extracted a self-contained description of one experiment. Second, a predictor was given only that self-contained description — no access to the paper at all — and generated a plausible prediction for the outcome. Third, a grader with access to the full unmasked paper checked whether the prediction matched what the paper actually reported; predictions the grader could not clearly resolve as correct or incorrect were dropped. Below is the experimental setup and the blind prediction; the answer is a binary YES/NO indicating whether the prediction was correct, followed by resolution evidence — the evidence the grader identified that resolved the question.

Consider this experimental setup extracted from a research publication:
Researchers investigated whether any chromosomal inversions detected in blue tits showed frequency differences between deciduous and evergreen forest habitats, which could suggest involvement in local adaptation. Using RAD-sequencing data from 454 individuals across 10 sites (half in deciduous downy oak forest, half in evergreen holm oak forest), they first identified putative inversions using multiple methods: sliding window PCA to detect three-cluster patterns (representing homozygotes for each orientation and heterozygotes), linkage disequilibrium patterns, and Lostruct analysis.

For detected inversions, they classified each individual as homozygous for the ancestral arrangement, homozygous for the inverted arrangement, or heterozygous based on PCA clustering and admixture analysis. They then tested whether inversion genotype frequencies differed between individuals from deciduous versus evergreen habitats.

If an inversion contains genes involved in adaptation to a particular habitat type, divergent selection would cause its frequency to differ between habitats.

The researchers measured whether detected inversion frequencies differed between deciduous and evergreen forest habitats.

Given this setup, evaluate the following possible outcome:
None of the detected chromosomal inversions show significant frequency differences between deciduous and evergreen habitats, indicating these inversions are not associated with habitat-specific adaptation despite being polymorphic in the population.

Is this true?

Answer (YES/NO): YES